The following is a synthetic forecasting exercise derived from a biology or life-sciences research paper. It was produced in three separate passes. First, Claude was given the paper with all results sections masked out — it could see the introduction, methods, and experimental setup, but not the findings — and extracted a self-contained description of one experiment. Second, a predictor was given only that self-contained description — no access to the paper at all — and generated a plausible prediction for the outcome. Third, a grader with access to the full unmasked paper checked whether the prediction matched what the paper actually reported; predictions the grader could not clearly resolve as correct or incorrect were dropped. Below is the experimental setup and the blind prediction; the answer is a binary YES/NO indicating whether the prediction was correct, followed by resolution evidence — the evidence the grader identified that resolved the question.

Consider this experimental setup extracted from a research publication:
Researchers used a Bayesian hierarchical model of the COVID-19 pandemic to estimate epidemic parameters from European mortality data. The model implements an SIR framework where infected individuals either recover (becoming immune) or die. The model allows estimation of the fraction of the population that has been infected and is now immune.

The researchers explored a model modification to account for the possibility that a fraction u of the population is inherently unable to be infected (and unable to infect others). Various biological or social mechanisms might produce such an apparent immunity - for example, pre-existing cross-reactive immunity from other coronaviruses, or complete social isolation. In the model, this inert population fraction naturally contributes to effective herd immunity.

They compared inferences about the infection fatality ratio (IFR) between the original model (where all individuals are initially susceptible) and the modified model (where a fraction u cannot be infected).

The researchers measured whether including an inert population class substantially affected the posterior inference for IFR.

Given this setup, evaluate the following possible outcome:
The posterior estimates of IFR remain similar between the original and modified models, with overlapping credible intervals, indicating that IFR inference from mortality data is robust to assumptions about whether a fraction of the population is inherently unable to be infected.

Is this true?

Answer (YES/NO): YES